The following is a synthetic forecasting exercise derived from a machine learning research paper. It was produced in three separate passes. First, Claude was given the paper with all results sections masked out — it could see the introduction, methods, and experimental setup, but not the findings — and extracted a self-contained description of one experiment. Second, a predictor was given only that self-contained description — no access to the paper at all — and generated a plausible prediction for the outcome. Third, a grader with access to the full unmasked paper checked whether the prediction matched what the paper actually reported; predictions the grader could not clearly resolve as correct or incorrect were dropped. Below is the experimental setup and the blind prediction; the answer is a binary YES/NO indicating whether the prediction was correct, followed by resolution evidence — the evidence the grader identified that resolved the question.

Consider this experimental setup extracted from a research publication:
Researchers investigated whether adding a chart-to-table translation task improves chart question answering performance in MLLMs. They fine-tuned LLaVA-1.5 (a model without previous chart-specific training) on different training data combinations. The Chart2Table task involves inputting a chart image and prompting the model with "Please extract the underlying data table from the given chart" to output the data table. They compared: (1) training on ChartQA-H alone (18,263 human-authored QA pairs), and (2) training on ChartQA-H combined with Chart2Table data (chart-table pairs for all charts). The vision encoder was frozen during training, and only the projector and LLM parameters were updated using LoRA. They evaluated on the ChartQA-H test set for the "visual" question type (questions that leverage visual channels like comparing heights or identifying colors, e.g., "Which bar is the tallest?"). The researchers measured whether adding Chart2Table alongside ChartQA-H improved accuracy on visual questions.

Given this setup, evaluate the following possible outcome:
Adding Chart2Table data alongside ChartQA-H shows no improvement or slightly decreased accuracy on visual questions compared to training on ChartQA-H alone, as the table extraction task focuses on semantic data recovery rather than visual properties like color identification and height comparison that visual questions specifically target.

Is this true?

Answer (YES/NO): NO